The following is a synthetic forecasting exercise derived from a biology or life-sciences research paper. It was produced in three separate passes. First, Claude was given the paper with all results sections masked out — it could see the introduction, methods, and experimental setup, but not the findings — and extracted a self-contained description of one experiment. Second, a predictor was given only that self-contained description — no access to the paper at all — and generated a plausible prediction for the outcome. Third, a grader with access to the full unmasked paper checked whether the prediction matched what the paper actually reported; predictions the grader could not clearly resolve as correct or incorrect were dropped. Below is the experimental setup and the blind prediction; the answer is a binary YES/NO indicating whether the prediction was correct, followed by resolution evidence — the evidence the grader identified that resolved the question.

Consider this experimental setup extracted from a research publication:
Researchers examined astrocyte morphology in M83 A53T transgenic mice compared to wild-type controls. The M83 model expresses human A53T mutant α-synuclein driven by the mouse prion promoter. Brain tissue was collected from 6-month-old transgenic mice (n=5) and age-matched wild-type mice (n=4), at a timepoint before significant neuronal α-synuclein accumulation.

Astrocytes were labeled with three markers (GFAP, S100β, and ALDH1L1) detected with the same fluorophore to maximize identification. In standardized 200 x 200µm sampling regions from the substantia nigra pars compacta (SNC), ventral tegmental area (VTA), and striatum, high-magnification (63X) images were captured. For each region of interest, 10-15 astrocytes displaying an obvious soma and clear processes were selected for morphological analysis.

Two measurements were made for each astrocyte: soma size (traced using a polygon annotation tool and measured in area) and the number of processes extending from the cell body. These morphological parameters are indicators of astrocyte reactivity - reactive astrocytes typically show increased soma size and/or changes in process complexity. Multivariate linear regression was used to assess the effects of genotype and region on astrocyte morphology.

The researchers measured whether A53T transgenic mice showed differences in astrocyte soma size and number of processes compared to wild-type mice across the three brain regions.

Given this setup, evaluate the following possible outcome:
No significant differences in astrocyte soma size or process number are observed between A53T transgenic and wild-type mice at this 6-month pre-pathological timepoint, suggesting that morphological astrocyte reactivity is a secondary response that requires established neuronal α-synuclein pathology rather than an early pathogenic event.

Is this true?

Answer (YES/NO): NO